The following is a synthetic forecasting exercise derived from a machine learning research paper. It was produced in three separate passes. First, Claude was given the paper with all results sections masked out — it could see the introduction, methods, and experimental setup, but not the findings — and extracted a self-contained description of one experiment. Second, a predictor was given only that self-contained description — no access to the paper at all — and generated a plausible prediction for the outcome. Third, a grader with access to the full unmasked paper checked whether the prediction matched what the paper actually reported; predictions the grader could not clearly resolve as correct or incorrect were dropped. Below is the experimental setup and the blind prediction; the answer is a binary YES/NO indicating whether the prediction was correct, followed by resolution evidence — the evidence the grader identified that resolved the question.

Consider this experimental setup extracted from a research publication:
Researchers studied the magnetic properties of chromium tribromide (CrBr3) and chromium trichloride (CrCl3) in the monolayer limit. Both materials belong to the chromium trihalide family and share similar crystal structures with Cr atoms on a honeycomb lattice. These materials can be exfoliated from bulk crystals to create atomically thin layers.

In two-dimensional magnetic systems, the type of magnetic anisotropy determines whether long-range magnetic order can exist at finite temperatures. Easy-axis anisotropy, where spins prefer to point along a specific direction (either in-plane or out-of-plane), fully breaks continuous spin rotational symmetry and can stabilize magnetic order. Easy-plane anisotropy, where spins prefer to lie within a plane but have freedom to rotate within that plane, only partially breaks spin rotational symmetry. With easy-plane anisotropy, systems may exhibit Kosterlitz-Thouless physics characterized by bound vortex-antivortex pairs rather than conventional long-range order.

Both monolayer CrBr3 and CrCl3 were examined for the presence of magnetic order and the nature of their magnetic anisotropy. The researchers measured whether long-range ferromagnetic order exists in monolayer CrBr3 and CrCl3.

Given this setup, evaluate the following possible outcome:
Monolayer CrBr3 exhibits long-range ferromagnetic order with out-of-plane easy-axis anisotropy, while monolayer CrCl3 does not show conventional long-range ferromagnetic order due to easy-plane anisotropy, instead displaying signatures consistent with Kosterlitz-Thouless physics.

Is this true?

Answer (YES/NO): YES